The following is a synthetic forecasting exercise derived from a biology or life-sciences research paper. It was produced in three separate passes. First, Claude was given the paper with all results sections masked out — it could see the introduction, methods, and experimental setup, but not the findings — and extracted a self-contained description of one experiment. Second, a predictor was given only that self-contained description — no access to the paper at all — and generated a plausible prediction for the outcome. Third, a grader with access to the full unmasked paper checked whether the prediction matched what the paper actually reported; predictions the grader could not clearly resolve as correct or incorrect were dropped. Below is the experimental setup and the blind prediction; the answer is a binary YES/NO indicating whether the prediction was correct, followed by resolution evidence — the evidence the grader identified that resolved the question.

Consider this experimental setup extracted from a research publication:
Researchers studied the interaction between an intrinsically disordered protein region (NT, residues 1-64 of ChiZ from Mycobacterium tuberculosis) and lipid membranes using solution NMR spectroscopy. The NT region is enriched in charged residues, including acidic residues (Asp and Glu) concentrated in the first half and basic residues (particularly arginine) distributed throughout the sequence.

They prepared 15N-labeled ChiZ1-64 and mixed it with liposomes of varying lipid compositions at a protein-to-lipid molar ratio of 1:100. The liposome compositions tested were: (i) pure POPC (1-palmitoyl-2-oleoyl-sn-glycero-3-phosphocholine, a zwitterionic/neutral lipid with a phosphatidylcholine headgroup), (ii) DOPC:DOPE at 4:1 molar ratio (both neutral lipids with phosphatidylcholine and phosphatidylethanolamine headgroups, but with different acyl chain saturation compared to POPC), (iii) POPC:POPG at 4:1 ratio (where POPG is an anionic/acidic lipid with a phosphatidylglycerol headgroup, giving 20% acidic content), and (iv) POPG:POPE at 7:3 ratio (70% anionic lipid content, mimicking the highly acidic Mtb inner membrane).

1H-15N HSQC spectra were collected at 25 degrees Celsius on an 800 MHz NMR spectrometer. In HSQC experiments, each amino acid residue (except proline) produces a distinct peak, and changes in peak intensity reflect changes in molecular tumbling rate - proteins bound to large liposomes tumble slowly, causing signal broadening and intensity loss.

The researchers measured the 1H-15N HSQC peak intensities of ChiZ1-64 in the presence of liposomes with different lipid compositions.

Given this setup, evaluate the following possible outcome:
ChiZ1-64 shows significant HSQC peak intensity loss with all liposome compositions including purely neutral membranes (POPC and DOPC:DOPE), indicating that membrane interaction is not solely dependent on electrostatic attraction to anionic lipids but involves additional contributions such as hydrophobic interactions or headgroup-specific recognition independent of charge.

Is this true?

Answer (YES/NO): NO